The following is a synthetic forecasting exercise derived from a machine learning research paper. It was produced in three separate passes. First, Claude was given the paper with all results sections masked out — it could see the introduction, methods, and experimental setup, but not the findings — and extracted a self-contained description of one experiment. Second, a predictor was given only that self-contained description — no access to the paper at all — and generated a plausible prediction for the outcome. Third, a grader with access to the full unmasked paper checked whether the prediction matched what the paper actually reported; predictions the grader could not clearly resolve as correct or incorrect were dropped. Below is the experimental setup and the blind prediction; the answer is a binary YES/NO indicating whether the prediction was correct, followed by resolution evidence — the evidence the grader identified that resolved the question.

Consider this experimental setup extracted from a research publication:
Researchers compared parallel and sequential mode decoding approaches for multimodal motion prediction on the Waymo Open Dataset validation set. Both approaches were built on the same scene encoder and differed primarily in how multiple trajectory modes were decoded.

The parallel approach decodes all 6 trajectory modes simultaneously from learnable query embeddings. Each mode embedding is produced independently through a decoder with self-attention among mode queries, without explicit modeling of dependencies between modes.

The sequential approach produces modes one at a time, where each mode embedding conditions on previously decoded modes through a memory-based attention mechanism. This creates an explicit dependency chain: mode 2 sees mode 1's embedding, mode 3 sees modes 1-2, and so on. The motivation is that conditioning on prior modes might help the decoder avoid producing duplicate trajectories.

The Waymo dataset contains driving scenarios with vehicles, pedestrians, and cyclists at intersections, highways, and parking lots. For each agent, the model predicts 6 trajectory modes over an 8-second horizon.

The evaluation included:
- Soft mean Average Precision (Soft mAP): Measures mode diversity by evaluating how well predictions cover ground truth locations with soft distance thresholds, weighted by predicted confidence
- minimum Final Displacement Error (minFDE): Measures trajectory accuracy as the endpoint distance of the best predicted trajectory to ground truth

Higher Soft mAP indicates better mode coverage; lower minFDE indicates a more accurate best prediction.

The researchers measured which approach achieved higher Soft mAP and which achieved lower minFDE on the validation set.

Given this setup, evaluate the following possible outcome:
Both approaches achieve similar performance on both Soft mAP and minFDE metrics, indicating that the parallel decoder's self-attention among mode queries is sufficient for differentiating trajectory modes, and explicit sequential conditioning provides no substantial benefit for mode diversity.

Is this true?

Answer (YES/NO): NO